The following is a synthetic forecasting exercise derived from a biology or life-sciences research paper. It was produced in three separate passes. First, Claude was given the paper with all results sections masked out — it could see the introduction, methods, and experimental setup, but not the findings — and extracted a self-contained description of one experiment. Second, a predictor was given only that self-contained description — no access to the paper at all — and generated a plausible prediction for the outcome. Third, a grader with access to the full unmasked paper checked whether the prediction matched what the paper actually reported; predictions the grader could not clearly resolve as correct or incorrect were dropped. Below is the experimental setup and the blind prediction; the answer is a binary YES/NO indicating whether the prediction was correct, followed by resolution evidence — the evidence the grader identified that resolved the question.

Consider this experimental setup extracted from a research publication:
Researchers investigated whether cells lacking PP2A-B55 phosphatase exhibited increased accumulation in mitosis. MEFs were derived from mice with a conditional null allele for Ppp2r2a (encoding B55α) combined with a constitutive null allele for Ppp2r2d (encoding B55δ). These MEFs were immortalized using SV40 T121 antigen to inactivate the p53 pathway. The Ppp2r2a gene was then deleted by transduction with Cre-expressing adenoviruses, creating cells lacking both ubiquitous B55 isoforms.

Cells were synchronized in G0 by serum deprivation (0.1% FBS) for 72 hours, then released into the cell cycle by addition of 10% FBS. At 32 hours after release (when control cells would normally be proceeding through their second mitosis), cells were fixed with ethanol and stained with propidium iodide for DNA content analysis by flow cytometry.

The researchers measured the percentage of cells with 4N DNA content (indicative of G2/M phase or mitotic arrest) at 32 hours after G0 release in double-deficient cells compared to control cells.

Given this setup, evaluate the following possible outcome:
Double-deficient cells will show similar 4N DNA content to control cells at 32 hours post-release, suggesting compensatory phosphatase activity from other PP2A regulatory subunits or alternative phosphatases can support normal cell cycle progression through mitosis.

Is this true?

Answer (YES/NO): NO